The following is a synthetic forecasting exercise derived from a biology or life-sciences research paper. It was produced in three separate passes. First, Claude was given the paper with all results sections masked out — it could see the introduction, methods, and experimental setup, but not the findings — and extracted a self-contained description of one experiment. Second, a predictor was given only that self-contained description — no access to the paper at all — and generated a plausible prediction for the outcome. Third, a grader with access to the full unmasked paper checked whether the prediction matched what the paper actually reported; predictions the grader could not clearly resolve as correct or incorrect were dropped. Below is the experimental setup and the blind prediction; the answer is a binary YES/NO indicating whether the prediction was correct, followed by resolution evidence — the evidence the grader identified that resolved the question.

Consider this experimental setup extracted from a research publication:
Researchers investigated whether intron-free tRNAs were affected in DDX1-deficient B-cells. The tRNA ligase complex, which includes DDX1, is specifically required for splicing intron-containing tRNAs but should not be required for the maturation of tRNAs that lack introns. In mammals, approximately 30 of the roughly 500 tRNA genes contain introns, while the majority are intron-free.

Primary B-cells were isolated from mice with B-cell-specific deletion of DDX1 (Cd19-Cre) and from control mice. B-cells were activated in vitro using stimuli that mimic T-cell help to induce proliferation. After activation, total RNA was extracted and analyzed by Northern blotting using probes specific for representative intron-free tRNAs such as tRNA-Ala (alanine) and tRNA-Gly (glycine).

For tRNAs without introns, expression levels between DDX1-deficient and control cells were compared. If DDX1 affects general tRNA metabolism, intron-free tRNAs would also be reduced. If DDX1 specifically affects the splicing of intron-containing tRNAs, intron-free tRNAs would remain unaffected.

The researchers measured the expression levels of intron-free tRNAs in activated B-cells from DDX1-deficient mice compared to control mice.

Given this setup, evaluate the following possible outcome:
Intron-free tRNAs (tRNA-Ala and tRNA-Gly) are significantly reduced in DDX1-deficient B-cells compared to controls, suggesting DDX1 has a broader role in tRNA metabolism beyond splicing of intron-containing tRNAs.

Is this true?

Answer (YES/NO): NO